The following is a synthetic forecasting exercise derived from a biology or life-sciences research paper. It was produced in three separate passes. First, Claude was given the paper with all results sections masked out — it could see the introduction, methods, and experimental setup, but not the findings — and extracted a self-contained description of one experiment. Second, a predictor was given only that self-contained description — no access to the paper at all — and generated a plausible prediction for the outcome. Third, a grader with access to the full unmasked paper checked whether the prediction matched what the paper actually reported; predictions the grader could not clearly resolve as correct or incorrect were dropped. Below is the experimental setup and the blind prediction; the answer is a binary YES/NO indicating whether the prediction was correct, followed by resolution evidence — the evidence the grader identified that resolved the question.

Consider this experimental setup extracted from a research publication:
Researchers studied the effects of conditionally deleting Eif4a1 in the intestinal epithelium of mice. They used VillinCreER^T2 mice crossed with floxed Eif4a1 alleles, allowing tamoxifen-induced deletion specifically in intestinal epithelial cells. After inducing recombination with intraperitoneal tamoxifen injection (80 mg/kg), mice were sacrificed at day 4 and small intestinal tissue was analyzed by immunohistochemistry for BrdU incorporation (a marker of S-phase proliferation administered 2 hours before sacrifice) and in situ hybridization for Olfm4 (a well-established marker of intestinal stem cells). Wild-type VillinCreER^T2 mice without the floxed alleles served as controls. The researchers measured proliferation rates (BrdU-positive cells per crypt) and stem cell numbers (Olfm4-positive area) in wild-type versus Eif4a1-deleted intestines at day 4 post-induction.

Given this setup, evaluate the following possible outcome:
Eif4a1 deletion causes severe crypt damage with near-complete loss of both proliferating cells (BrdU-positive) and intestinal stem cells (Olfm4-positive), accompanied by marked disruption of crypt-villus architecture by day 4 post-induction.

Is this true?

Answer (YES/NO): NO